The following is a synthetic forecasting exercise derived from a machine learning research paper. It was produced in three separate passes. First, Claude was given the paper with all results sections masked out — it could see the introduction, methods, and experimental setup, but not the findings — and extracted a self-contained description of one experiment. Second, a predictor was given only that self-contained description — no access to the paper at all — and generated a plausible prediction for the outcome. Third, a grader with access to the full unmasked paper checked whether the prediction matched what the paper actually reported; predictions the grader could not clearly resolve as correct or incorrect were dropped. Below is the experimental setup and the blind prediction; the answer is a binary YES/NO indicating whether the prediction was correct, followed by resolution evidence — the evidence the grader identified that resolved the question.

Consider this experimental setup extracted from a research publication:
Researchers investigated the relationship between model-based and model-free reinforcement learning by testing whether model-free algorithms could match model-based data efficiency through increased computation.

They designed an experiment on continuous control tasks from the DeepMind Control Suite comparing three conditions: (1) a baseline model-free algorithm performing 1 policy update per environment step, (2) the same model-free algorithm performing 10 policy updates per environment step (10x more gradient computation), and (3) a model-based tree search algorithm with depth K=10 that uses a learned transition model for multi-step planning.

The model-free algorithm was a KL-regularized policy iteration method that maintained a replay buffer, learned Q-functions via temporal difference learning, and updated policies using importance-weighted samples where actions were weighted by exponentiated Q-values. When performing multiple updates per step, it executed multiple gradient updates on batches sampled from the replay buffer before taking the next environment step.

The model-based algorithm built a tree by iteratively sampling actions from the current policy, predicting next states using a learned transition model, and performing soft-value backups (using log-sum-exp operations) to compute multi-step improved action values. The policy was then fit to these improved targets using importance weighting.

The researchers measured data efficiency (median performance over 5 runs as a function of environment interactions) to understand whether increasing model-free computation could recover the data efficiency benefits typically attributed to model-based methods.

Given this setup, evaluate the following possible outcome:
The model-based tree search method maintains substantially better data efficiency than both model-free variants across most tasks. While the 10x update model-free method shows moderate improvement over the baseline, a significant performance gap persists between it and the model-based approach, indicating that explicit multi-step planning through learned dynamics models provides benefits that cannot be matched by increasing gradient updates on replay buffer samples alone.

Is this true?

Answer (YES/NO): NO